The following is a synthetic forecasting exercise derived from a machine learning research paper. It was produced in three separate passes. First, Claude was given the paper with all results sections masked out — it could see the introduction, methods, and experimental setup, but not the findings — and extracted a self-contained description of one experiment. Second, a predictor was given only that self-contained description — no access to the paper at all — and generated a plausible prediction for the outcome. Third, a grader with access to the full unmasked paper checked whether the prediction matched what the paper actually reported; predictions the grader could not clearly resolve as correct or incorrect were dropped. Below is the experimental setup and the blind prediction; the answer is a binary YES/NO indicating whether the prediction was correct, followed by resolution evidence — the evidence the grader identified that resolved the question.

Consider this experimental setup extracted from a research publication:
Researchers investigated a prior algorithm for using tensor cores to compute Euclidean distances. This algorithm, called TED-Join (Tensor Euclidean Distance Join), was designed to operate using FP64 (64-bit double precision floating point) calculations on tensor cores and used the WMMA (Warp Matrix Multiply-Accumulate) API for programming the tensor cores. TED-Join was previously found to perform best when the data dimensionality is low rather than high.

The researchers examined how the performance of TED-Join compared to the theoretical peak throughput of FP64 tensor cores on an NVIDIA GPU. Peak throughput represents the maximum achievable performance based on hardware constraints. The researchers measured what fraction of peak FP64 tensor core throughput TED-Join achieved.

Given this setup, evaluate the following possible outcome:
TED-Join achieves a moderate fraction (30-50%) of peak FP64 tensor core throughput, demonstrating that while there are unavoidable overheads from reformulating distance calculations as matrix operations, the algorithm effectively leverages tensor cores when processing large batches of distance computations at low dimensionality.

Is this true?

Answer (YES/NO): NO